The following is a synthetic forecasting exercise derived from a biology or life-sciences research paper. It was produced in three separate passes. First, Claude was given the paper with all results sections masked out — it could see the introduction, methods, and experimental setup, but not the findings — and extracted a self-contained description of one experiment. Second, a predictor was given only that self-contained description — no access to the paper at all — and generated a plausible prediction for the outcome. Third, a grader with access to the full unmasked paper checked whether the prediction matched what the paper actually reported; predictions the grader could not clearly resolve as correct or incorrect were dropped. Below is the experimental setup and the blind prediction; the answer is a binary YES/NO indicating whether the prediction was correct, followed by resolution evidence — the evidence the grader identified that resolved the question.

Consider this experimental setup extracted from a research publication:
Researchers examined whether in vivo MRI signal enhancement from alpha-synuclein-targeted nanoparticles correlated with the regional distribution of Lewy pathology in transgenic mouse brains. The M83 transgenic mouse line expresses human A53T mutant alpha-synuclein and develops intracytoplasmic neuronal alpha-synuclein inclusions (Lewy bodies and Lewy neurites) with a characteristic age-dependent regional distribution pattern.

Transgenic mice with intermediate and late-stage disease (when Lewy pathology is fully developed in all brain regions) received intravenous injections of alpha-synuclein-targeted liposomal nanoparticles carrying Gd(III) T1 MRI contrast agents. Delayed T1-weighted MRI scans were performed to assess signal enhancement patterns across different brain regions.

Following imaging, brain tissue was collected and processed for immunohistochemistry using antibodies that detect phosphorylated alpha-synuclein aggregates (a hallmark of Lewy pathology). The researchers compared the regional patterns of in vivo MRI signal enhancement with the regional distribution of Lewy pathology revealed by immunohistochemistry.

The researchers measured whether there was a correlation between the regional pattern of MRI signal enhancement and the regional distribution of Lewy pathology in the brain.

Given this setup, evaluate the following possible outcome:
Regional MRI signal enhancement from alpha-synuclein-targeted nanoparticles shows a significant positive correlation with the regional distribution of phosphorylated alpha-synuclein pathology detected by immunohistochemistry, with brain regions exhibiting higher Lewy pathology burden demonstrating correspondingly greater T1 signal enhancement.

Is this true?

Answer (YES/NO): YES